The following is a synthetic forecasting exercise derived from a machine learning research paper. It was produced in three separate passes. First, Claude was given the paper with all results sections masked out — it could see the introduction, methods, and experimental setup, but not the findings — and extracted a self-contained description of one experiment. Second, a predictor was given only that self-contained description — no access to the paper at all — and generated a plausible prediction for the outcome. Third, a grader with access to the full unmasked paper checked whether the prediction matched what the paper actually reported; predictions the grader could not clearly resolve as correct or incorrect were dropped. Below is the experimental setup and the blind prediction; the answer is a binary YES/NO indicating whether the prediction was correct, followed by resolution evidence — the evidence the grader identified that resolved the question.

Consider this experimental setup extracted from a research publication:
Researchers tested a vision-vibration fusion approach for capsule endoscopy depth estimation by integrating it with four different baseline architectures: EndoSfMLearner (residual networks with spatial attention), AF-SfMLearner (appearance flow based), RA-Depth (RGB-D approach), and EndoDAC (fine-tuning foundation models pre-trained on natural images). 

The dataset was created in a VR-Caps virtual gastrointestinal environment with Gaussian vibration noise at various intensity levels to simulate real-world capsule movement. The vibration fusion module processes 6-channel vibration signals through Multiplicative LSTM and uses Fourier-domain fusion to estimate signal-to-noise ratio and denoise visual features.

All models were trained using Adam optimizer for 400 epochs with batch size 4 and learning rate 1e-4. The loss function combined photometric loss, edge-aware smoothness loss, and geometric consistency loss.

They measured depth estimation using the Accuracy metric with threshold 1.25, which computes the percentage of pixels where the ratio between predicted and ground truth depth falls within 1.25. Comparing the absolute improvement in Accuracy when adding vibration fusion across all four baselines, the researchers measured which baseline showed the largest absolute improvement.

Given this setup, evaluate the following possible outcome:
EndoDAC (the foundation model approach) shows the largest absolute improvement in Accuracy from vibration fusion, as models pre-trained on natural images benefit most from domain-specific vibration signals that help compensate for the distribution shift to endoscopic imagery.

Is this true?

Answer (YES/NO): YES